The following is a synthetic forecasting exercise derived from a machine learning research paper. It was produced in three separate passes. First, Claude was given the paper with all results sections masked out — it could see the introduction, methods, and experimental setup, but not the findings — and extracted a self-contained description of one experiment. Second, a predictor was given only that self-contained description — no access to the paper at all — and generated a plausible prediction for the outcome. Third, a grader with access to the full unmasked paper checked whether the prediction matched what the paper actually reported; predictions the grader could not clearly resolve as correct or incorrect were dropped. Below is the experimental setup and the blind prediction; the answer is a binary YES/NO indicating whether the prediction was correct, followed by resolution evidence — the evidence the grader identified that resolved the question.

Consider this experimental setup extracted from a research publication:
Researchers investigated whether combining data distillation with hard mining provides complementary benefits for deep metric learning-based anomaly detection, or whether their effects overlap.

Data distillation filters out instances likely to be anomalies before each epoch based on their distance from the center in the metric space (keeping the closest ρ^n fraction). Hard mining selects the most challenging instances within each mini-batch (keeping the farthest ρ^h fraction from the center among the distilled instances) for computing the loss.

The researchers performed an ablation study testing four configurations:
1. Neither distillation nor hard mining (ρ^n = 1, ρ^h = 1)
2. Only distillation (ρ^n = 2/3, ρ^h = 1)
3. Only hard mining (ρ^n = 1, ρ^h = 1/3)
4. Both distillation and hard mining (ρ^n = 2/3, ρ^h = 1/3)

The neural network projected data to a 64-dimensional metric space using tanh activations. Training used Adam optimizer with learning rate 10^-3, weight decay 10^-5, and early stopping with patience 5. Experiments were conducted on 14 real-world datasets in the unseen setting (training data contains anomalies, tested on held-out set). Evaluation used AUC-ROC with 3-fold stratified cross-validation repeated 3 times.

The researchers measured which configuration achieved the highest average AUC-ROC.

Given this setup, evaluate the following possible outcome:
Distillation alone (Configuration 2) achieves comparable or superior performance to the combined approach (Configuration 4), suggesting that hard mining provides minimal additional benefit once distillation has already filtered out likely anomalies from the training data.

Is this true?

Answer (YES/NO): NO